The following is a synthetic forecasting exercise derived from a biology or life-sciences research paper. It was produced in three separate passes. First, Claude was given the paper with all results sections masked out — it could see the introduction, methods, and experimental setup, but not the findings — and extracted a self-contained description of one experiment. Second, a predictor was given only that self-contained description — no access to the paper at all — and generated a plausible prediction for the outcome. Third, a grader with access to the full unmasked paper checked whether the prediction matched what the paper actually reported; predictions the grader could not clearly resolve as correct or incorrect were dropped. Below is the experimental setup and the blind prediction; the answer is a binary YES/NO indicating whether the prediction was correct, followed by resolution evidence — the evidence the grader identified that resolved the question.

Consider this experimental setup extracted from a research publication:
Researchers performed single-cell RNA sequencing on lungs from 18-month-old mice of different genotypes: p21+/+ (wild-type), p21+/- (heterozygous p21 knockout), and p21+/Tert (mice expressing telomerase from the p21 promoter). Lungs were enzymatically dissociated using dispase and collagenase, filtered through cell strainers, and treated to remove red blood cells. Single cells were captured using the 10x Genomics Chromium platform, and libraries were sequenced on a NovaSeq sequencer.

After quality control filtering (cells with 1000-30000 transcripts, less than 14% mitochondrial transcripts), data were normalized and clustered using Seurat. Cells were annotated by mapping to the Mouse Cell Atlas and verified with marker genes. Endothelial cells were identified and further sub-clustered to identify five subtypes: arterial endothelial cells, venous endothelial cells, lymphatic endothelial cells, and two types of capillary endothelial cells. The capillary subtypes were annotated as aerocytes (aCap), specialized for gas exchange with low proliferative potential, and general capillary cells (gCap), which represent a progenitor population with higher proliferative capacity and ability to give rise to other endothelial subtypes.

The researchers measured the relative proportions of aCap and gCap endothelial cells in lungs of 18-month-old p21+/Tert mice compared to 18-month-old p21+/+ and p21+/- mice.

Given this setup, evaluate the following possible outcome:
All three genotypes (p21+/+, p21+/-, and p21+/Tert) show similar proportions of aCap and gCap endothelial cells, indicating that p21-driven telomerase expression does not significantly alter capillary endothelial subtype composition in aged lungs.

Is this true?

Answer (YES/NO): NO